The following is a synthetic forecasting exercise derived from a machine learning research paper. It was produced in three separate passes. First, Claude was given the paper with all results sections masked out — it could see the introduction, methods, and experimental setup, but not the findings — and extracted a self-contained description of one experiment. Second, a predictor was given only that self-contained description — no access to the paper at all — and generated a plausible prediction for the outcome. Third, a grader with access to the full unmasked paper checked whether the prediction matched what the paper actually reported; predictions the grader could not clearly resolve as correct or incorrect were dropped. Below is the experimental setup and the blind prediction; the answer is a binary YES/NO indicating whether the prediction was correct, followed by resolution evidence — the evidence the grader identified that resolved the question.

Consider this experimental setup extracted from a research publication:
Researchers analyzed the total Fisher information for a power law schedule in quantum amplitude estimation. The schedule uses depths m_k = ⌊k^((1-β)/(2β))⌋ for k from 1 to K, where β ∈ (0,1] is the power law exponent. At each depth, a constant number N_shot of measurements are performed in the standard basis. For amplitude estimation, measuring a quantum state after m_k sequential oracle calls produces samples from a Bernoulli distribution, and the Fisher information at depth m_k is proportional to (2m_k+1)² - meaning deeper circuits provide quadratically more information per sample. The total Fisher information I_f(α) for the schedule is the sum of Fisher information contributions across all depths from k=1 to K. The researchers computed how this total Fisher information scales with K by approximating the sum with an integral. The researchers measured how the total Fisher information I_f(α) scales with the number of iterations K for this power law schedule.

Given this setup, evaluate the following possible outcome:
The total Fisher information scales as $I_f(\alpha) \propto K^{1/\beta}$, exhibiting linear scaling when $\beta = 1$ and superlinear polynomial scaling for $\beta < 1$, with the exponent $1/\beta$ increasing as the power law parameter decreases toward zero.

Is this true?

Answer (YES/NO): YES